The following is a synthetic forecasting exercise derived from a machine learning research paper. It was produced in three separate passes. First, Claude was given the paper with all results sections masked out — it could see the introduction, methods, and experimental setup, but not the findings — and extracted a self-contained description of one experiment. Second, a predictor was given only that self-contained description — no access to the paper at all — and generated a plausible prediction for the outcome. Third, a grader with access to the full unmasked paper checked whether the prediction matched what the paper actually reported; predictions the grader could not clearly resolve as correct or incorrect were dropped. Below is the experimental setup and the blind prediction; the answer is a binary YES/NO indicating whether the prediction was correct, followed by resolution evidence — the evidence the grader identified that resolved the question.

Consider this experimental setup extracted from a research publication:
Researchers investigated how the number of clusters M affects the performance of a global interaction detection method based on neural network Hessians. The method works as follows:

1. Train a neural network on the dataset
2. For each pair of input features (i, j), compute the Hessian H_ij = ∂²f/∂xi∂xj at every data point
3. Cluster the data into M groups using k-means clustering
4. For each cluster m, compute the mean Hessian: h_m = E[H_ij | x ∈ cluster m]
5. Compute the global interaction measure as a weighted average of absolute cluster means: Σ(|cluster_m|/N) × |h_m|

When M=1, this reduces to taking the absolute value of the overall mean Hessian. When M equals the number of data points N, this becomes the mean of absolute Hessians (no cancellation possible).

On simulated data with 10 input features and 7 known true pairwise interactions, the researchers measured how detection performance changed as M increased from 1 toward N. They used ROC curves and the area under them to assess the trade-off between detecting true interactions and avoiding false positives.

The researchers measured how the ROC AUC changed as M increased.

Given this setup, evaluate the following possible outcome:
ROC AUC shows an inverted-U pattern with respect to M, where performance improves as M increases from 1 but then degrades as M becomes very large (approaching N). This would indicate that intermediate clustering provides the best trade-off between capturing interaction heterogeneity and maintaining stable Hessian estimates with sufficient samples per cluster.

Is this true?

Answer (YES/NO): YES